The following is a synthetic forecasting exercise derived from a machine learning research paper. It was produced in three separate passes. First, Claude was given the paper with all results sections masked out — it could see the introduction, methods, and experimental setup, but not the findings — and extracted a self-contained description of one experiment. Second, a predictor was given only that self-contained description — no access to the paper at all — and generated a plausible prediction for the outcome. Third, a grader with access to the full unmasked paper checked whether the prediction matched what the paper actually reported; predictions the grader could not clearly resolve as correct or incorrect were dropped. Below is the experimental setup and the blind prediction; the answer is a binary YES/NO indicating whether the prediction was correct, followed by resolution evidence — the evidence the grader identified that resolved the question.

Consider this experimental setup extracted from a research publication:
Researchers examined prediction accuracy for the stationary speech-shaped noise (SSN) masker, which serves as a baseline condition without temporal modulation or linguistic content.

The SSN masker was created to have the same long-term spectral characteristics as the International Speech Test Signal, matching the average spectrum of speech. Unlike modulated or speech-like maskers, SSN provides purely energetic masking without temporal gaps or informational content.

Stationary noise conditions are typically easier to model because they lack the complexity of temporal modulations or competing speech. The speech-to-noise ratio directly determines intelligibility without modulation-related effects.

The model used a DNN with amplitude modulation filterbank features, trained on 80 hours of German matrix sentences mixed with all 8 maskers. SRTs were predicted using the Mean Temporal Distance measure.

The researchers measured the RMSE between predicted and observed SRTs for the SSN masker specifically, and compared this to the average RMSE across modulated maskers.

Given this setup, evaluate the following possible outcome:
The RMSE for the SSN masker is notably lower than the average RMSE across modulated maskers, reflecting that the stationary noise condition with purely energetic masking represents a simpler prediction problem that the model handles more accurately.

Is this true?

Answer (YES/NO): NO